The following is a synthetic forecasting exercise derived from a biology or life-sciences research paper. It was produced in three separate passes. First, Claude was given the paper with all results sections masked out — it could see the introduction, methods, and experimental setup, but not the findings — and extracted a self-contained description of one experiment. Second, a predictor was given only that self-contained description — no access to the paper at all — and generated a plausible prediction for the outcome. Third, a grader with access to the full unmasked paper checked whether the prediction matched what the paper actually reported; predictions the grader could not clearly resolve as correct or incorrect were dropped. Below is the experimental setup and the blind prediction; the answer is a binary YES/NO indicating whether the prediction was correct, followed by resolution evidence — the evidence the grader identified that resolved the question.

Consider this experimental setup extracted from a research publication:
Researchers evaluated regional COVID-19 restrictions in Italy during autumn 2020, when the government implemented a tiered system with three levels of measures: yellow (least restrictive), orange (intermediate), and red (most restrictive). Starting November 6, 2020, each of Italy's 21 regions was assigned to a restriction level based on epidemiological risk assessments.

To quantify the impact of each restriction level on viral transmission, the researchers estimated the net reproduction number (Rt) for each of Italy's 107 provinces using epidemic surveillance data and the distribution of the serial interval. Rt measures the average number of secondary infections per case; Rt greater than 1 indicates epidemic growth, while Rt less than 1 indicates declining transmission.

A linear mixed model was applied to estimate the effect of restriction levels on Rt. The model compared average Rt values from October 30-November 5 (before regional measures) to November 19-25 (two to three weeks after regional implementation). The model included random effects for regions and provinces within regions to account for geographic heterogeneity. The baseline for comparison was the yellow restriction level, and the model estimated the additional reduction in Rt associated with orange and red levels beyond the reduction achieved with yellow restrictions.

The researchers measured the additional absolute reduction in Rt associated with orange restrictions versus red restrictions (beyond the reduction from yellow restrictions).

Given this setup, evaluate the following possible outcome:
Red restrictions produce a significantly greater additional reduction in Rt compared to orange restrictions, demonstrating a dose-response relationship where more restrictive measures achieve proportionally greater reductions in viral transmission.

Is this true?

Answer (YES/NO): YES